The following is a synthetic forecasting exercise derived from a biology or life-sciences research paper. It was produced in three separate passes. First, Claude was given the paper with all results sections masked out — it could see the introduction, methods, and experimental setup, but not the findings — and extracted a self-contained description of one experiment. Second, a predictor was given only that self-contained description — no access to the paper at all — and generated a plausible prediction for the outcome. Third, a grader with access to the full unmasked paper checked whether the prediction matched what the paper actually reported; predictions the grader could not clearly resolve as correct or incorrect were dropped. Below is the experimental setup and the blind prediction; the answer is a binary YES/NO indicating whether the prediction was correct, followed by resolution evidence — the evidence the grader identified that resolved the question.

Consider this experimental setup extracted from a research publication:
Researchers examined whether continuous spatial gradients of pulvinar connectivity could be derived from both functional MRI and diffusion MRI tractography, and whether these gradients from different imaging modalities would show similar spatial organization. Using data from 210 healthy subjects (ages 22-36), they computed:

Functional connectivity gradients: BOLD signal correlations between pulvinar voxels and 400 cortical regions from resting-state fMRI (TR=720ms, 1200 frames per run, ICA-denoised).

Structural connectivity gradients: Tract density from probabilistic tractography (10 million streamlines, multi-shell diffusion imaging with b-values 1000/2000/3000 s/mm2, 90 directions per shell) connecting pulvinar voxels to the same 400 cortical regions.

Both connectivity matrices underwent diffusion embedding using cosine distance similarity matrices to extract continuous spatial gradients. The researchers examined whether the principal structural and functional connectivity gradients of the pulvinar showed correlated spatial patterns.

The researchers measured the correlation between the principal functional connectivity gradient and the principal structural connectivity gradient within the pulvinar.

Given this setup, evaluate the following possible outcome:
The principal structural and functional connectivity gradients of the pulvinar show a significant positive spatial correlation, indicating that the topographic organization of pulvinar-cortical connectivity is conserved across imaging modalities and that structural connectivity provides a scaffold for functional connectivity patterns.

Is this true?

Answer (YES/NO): NO